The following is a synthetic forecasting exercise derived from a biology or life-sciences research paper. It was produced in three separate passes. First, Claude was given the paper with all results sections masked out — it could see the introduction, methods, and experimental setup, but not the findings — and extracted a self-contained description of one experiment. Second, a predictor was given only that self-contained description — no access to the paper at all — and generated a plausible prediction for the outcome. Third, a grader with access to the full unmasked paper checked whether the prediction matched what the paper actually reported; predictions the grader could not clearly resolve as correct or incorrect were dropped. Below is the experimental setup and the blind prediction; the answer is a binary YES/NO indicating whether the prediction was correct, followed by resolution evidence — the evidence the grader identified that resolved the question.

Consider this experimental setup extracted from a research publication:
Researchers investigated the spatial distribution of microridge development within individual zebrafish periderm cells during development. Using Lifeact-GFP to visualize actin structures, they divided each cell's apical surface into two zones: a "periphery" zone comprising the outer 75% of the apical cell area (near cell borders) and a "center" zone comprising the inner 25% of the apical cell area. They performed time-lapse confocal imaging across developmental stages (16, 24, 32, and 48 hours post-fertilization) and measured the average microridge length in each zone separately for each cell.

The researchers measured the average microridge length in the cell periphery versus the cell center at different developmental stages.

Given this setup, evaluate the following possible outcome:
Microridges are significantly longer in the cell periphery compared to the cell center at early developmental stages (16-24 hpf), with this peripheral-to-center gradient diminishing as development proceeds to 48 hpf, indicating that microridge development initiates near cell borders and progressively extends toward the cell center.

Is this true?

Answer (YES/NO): YES